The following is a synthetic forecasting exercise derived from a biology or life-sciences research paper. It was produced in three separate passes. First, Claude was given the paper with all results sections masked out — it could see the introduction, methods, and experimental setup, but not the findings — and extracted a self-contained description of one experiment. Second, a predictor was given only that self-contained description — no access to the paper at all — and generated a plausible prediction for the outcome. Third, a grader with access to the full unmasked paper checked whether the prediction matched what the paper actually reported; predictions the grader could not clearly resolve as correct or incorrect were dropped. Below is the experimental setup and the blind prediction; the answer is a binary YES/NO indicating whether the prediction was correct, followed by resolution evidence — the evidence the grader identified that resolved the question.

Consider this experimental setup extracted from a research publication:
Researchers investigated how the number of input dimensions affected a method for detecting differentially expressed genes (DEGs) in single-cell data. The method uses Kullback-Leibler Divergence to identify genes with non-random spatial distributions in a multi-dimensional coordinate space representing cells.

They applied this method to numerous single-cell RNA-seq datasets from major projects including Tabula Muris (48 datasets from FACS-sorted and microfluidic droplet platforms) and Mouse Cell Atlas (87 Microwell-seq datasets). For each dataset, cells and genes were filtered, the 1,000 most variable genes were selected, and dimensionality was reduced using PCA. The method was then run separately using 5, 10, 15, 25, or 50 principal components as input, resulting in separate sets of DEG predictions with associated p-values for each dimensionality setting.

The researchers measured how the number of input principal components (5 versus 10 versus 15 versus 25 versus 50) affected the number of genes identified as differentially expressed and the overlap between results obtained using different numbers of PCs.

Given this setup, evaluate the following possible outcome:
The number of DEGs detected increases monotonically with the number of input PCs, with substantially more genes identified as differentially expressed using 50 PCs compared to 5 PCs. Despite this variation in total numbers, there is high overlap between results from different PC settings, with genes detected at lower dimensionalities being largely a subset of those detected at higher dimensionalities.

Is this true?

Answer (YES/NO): NO